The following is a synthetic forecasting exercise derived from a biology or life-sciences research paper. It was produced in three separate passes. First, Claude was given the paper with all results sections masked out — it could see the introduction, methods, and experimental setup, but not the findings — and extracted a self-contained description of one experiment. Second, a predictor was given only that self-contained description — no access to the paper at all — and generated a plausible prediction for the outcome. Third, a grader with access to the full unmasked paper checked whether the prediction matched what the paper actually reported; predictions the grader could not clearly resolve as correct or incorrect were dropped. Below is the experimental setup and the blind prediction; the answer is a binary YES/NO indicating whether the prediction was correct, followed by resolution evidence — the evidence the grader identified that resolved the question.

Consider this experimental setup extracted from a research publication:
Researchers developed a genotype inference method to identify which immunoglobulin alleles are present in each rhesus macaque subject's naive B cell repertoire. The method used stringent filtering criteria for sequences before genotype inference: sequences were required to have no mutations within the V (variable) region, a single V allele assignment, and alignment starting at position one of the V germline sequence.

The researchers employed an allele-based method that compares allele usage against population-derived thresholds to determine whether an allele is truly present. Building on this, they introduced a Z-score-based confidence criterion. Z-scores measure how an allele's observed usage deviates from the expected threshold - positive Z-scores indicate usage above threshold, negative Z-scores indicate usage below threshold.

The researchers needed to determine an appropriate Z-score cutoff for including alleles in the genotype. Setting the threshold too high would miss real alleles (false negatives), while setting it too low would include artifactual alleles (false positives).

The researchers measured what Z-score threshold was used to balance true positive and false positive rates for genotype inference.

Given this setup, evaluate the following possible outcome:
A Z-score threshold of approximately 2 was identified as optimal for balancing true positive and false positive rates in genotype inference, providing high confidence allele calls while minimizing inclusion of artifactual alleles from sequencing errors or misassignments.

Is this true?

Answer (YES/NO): NO